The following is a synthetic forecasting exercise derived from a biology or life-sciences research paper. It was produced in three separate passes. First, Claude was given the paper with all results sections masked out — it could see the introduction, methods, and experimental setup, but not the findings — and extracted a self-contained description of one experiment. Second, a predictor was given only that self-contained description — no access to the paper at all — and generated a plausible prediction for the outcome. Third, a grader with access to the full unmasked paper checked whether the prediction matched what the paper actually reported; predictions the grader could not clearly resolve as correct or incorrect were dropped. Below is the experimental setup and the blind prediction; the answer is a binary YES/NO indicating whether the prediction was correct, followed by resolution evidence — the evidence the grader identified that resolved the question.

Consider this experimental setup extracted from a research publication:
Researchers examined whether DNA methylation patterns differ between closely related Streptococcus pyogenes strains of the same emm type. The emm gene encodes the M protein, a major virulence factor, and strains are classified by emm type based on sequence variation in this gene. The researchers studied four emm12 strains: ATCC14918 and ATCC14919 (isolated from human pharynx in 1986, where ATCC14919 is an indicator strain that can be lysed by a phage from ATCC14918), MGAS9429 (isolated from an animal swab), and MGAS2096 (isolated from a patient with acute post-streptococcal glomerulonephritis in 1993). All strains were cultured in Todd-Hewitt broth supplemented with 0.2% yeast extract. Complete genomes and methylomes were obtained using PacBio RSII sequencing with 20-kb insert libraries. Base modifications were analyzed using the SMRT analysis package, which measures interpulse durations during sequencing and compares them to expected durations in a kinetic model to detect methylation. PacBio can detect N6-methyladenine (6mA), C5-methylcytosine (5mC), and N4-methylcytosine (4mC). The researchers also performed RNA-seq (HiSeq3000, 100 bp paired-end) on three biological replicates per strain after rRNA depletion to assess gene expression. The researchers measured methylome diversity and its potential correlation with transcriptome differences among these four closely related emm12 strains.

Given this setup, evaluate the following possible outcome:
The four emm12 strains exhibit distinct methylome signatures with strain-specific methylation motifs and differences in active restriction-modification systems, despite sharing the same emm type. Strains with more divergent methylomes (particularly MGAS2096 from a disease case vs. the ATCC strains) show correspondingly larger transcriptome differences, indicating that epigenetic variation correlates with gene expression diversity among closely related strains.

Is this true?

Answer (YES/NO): NO